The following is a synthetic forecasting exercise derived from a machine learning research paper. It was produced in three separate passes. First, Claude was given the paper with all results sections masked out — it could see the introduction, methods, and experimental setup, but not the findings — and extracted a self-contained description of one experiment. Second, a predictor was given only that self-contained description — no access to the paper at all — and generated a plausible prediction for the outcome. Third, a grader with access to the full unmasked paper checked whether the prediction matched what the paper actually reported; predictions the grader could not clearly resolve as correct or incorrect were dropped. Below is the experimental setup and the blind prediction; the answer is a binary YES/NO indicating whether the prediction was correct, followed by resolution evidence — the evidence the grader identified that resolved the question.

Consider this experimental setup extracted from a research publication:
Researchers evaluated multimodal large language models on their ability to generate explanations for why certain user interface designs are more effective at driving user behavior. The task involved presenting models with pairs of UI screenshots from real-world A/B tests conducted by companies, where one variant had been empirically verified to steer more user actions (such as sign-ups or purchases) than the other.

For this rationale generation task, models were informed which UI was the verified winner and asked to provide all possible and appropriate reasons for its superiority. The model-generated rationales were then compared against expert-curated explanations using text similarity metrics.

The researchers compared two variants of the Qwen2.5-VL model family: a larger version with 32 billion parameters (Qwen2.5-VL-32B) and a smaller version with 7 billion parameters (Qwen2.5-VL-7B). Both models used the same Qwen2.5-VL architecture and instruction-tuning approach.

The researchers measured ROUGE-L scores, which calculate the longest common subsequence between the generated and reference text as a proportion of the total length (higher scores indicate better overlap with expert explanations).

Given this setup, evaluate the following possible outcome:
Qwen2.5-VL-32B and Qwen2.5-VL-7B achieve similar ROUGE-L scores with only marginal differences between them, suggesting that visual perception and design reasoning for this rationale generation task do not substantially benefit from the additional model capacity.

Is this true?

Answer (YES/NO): NO